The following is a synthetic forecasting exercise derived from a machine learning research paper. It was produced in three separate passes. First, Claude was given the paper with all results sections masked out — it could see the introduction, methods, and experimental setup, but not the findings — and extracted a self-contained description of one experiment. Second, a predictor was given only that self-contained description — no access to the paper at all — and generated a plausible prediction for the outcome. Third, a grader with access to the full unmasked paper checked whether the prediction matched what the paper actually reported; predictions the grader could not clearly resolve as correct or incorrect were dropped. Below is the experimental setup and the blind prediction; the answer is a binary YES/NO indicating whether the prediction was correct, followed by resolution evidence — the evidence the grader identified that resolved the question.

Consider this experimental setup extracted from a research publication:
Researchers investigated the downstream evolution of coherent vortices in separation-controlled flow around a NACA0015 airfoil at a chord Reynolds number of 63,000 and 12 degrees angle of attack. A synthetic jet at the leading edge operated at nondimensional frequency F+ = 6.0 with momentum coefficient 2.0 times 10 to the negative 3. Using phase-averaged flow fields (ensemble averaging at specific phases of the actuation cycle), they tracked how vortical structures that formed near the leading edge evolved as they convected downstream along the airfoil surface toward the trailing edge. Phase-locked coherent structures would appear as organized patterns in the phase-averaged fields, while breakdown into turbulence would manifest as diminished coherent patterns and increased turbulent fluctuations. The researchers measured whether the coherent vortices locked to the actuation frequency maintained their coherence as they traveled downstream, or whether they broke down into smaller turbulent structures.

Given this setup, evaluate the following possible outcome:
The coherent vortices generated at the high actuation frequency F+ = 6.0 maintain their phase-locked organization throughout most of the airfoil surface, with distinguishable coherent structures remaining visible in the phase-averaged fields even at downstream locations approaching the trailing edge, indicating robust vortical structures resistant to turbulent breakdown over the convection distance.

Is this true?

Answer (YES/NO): YES